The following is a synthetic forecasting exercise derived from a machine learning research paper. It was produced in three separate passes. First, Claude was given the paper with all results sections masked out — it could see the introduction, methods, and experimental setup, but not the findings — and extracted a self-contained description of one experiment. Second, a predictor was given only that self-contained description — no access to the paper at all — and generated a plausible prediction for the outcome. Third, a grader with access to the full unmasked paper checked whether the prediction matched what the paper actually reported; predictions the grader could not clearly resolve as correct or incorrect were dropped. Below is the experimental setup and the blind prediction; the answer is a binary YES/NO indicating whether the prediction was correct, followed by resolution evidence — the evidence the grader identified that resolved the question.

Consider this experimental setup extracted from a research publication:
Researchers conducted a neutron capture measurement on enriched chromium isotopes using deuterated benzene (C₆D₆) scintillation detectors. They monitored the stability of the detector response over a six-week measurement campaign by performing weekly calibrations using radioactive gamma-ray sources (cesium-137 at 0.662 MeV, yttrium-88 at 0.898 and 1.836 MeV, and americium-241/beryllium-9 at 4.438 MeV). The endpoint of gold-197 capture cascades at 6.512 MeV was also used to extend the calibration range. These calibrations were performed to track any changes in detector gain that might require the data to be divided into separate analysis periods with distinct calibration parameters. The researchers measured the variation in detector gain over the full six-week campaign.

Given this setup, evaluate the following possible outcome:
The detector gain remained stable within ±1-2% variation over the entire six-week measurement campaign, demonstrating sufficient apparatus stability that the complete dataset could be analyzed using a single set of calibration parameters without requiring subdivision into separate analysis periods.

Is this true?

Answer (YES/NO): NO